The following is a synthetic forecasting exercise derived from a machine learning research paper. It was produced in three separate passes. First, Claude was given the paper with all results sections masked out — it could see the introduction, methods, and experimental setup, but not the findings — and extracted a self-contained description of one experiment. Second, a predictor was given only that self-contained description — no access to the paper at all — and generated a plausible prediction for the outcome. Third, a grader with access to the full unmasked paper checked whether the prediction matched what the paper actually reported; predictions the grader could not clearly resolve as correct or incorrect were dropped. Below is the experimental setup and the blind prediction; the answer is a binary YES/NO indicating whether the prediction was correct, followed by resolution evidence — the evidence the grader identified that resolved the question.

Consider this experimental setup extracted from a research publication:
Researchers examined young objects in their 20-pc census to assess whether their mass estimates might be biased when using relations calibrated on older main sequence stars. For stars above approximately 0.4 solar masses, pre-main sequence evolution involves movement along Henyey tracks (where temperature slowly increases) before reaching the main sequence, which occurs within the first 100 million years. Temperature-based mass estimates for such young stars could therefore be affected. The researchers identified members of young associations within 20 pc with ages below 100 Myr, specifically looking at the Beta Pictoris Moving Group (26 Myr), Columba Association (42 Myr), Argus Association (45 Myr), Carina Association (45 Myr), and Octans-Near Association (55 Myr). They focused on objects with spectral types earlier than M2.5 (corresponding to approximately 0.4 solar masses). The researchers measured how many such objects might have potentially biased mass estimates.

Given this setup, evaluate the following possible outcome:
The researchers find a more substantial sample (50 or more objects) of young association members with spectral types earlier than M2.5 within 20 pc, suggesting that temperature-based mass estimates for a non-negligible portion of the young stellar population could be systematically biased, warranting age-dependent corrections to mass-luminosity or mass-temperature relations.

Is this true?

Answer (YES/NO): NO